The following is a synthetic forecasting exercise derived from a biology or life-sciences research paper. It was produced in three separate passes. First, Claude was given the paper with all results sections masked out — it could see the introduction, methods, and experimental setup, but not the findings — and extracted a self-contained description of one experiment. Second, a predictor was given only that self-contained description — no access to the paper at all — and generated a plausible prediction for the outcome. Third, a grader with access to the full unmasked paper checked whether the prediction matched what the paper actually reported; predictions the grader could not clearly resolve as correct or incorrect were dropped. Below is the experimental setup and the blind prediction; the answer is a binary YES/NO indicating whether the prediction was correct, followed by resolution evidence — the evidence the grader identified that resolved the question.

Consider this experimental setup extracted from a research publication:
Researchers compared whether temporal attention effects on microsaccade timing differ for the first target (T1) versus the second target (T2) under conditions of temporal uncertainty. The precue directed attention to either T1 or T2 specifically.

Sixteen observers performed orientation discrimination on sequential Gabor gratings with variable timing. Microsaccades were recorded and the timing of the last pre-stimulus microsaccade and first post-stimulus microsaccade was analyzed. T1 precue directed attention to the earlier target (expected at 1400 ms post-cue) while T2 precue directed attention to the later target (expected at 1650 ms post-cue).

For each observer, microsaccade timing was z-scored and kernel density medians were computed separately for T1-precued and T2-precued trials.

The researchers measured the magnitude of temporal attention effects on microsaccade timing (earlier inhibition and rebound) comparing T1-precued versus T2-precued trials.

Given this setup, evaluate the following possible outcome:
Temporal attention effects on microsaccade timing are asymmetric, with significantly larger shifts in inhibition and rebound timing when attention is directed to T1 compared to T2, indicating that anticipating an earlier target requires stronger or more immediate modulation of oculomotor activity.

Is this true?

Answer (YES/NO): NO